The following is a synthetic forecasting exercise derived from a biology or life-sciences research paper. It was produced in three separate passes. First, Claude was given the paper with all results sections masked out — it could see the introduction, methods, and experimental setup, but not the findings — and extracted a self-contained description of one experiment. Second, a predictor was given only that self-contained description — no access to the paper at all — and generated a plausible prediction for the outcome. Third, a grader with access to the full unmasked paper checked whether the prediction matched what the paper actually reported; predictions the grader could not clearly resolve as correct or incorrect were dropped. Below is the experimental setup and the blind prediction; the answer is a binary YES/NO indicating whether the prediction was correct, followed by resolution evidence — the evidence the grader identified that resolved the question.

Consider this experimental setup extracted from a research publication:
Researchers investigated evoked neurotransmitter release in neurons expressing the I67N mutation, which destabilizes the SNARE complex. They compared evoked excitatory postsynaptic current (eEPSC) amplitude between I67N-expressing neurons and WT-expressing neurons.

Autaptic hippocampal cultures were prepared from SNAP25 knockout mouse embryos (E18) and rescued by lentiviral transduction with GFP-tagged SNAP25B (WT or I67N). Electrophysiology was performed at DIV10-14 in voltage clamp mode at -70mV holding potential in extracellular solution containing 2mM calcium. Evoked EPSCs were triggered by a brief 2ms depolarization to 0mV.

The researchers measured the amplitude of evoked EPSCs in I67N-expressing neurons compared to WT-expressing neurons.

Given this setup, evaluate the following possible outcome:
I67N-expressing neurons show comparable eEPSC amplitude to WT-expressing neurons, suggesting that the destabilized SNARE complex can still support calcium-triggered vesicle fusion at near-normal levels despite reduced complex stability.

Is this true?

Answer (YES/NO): NO